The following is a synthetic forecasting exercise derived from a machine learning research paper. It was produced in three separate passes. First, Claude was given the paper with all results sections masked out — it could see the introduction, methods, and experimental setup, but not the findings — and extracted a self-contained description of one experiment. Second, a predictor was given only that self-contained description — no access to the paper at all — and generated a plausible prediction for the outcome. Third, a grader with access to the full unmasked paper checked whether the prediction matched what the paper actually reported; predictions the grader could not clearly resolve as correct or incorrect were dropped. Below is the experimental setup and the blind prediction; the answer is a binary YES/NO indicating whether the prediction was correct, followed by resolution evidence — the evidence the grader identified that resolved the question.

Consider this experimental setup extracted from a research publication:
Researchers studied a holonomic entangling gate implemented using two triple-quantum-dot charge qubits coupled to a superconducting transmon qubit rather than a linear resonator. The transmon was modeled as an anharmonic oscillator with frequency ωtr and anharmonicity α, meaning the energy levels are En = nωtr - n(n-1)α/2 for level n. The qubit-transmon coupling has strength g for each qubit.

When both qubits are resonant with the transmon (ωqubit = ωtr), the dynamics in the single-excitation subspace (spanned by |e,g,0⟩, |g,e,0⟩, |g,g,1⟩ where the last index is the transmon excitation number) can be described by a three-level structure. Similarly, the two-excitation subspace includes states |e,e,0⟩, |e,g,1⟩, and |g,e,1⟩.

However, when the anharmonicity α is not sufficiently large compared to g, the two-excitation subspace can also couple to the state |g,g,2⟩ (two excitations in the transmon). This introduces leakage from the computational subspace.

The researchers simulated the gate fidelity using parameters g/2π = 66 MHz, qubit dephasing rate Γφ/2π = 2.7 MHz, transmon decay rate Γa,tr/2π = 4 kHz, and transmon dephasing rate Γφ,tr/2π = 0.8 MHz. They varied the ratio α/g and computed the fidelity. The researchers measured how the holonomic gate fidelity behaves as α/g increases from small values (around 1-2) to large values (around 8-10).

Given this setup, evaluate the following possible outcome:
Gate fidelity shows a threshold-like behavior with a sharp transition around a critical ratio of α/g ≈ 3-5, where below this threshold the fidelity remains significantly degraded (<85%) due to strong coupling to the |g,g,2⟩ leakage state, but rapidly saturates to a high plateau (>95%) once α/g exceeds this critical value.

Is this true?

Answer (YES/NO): NO